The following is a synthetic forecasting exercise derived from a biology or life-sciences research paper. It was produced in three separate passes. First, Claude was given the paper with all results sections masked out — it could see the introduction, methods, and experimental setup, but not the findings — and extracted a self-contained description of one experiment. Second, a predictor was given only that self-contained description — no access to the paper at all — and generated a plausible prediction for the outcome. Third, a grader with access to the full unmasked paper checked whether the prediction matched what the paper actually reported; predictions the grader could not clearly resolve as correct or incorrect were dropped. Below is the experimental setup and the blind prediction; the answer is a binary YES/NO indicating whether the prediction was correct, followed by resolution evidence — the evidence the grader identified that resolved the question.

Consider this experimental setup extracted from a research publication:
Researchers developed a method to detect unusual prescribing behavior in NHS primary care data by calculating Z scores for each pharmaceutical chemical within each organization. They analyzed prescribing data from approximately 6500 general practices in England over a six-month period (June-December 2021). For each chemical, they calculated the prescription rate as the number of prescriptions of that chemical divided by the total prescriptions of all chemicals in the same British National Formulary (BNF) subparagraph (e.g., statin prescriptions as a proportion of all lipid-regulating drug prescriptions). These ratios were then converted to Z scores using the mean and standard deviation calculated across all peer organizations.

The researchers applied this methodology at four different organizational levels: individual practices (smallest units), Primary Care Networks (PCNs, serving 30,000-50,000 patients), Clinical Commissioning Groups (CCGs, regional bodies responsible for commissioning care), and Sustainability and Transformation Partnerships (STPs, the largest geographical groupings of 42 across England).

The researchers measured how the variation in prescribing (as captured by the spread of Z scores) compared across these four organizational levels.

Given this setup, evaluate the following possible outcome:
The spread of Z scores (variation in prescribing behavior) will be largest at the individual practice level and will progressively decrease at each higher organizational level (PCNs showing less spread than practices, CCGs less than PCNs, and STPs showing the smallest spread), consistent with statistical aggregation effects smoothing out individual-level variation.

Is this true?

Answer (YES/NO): YES